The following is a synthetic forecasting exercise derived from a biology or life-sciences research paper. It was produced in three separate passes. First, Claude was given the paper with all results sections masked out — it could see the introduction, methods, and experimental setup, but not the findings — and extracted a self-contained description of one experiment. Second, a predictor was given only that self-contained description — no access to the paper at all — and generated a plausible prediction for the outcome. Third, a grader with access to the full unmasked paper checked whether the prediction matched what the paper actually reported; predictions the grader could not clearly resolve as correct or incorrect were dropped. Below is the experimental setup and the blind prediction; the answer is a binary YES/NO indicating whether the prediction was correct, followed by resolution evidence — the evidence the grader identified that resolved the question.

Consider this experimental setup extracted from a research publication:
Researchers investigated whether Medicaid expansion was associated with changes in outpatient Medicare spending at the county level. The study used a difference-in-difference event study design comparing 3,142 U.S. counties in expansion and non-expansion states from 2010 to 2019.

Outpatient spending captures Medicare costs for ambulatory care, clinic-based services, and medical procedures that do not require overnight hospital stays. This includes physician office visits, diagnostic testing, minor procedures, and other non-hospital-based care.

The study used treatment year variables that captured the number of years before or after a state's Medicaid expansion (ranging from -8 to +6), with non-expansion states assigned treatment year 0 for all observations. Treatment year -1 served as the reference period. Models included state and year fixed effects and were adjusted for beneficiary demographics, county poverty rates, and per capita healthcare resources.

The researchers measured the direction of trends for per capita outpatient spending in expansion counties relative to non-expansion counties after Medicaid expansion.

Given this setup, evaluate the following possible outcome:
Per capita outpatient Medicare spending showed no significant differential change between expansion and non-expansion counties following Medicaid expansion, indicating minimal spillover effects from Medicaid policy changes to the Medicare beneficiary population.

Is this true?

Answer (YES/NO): NO